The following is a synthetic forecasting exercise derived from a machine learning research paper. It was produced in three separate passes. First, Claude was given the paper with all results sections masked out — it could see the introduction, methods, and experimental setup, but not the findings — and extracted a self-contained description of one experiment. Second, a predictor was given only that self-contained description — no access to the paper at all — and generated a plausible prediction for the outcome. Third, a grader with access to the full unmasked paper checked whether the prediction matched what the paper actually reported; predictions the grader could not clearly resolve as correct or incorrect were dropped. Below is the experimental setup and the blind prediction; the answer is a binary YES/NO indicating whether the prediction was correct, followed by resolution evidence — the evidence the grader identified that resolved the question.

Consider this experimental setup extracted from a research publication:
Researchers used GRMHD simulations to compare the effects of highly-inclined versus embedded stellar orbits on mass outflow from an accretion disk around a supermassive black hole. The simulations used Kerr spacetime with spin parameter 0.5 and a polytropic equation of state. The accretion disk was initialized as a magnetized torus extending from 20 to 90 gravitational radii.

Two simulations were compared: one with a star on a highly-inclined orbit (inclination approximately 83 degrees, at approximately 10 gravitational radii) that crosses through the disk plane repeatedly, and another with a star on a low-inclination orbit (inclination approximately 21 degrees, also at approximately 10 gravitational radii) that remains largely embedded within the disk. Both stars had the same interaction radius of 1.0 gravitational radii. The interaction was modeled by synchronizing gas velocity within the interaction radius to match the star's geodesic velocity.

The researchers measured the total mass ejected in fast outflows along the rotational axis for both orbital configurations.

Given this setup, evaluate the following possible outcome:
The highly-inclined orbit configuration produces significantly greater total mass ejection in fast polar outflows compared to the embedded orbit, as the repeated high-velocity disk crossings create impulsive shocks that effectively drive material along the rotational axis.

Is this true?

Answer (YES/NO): YES